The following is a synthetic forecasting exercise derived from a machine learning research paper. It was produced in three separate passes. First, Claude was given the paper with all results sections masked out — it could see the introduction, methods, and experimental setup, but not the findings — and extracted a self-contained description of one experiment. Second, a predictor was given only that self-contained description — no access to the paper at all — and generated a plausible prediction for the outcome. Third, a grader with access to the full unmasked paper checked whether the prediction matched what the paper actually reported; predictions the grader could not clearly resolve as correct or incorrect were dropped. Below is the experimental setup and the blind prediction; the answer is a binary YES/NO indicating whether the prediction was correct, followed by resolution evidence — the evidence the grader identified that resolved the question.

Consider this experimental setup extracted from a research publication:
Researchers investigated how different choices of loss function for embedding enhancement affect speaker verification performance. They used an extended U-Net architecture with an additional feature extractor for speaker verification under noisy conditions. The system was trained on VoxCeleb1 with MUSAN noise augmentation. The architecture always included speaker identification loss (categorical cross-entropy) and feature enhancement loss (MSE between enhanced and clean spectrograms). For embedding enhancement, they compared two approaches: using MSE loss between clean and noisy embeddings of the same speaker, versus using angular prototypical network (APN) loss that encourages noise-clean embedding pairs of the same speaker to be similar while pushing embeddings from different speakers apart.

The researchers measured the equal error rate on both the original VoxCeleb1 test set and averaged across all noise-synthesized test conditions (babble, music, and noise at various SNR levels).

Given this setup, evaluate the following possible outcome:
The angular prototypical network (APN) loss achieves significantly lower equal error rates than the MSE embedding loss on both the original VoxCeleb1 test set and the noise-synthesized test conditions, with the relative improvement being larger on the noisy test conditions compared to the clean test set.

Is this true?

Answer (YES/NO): NO